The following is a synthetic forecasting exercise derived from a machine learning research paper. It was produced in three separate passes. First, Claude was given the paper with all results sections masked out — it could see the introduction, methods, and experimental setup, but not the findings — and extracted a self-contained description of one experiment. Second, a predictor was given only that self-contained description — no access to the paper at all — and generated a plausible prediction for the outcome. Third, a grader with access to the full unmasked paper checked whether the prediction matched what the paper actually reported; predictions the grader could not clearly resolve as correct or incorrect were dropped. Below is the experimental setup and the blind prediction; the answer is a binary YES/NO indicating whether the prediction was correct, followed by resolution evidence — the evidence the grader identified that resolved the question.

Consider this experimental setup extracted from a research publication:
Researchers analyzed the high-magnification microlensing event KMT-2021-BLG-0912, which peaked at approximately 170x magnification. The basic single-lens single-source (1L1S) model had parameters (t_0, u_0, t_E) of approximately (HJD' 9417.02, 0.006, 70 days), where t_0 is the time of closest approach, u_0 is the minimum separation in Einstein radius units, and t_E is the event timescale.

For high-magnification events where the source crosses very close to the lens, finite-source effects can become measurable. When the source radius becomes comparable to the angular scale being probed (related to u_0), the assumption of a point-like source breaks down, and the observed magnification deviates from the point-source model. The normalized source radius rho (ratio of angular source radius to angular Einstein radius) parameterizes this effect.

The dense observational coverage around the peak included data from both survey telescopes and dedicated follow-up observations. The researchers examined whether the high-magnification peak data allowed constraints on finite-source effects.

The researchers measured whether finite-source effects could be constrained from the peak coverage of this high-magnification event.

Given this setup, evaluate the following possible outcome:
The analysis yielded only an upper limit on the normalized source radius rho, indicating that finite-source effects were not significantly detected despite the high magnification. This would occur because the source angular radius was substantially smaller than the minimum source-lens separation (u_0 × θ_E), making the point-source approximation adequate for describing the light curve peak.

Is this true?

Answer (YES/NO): YES